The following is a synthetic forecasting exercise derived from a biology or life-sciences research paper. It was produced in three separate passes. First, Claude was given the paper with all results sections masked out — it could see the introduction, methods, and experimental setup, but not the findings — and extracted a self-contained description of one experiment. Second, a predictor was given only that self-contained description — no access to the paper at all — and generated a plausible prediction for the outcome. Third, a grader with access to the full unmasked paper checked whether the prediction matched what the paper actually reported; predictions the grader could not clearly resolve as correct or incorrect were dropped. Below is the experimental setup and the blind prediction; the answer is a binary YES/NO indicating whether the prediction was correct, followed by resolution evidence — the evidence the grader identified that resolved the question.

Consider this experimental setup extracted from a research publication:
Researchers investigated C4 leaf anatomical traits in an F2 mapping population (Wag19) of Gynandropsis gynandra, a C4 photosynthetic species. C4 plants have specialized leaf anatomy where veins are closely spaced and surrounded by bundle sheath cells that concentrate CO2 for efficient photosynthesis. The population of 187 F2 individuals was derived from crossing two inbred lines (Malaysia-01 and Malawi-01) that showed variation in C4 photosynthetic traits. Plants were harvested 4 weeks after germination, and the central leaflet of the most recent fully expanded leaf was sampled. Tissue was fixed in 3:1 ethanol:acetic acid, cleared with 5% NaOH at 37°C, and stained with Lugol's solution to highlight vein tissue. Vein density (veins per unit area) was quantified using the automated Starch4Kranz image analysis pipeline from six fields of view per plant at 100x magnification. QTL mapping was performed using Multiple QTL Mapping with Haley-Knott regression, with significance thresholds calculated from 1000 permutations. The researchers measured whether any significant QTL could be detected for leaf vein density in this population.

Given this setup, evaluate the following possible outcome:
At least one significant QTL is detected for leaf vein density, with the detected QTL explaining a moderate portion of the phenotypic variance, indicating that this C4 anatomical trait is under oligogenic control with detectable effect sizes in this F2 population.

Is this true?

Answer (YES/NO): NO